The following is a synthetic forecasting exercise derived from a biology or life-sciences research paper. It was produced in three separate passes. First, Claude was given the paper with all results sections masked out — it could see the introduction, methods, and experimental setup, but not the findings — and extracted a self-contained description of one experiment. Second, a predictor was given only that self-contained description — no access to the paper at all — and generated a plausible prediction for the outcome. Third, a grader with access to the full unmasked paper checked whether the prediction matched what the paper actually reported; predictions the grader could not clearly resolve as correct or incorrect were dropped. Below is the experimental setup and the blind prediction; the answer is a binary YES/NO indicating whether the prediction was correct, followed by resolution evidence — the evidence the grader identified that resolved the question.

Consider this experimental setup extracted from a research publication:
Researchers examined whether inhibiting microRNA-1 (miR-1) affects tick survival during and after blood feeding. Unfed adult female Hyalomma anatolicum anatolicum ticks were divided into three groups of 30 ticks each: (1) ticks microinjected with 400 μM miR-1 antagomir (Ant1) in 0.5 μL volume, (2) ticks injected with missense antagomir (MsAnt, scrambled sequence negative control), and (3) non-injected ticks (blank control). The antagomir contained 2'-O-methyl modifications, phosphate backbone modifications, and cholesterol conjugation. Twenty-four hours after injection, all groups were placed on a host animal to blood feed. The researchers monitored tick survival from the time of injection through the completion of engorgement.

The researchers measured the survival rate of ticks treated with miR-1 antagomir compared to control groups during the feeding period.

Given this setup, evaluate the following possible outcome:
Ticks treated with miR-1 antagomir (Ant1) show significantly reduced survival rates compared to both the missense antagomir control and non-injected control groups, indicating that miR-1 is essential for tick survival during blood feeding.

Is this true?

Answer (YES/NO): NO